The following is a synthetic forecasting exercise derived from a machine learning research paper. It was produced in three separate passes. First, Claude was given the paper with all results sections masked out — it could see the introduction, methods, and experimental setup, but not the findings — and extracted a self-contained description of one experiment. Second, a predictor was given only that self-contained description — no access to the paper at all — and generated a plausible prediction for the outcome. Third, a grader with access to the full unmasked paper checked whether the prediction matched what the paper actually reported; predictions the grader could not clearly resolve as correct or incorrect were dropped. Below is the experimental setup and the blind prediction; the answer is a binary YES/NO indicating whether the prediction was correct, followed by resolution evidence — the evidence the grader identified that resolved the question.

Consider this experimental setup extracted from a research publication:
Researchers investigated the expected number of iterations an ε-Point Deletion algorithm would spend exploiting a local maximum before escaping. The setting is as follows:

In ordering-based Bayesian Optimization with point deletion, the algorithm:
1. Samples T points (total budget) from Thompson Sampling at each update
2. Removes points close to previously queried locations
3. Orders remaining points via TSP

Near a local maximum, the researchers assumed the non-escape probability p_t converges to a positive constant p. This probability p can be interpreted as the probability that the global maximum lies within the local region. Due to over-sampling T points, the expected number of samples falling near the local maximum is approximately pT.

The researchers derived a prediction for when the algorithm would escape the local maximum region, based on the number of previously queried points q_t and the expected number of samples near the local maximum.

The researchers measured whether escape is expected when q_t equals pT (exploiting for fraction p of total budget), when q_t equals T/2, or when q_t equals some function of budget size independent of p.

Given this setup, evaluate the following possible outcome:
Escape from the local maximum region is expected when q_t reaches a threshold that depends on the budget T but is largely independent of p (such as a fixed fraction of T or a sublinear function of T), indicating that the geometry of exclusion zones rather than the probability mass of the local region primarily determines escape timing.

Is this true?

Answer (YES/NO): NO